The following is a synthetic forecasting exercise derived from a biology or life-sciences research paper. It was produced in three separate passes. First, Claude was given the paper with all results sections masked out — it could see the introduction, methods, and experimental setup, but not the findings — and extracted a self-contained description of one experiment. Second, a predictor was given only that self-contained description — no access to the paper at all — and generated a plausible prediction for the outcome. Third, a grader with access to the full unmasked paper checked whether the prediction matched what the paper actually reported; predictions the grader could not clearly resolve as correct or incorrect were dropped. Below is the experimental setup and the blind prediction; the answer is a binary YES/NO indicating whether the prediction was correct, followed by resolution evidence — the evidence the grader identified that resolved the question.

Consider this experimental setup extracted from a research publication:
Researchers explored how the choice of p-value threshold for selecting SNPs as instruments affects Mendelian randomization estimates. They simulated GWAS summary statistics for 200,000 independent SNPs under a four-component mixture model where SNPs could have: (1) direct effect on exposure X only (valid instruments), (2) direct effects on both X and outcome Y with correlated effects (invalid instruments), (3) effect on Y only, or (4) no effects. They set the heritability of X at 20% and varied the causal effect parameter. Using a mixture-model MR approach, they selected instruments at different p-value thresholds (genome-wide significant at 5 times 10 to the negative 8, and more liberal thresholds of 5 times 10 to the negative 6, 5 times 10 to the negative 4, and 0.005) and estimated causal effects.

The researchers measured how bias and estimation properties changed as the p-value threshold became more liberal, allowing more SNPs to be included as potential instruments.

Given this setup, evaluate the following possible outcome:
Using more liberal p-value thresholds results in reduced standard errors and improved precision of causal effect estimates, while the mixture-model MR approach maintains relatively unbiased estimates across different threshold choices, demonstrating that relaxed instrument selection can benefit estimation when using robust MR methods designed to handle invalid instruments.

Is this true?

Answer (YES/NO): NO